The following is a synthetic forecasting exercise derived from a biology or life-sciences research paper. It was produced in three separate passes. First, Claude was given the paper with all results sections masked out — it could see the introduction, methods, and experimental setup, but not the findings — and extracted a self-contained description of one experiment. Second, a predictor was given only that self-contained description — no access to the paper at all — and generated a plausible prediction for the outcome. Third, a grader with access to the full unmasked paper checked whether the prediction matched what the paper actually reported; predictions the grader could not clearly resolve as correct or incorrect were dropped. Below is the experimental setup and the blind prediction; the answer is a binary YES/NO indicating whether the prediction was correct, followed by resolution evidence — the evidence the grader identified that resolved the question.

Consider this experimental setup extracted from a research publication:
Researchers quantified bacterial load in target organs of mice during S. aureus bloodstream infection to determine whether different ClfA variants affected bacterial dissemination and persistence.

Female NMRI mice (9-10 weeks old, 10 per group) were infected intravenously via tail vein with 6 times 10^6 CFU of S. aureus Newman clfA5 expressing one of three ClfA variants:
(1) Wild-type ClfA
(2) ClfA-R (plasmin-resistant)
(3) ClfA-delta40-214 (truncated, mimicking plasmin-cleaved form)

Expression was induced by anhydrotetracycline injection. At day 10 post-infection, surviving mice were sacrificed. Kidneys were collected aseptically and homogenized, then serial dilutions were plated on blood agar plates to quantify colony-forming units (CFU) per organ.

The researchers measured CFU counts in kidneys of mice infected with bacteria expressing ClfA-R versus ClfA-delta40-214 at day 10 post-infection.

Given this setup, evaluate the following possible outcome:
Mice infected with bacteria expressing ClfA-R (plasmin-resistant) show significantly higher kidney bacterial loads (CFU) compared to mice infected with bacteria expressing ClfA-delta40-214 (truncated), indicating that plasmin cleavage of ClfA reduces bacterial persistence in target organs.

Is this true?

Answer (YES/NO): NO